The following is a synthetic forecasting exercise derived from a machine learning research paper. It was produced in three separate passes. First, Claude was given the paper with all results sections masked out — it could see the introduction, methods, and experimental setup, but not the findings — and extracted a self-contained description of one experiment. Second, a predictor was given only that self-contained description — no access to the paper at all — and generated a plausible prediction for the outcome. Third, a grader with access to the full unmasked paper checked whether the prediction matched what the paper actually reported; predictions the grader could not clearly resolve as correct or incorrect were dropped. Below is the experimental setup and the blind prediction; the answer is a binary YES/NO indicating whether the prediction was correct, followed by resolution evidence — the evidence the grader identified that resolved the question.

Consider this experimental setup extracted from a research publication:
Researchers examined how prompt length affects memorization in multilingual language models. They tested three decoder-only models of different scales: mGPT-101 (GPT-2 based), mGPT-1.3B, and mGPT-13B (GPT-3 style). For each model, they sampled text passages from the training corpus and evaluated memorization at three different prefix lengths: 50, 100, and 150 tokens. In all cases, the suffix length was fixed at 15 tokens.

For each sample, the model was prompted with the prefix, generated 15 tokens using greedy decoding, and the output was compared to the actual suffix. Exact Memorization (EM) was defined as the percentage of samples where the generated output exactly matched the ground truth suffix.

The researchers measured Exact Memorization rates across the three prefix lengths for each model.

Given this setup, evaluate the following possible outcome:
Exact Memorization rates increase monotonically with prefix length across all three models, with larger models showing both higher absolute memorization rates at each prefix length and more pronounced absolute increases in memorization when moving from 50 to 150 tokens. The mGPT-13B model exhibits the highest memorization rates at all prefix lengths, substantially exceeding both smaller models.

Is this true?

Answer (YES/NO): NO